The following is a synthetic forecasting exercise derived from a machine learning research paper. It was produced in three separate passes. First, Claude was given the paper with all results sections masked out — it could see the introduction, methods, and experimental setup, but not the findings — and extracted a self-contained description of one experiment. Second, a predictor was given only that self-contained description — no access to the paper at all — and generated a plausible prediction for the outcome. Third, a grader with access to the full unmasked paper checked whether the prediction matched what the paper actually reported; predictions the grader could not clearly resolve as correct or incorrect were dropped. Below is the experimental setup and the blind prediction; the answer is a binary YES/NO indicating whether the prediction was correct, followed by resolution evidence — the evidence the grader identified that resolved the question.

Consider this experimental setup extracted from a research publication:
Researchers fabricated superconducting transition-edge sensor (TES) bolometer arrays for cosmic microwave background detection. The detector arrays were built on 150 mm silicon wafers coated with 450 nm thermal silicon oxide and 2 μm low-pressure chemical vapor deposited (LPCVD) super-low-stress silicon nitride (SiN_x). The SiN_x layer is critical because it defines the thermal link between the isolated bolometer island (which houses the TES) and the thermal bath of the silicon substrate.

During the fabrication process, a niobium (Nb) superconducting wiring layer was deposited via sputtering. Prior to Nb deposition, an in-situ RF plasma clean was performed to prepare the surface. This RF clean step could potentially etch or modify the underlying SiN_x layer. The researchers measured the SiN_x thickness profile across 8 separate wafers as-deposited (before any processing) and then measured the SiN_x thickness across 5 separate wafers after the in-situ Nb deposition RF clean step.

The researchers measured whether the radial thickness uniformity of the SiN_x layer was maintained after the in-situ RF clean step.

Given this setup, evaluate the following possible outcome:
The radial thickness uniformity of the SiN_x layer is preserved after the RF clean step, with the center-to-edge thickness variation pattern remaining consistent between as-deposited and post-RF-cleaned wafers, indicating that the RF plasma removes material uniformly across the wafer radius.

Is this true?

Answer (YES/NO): YES